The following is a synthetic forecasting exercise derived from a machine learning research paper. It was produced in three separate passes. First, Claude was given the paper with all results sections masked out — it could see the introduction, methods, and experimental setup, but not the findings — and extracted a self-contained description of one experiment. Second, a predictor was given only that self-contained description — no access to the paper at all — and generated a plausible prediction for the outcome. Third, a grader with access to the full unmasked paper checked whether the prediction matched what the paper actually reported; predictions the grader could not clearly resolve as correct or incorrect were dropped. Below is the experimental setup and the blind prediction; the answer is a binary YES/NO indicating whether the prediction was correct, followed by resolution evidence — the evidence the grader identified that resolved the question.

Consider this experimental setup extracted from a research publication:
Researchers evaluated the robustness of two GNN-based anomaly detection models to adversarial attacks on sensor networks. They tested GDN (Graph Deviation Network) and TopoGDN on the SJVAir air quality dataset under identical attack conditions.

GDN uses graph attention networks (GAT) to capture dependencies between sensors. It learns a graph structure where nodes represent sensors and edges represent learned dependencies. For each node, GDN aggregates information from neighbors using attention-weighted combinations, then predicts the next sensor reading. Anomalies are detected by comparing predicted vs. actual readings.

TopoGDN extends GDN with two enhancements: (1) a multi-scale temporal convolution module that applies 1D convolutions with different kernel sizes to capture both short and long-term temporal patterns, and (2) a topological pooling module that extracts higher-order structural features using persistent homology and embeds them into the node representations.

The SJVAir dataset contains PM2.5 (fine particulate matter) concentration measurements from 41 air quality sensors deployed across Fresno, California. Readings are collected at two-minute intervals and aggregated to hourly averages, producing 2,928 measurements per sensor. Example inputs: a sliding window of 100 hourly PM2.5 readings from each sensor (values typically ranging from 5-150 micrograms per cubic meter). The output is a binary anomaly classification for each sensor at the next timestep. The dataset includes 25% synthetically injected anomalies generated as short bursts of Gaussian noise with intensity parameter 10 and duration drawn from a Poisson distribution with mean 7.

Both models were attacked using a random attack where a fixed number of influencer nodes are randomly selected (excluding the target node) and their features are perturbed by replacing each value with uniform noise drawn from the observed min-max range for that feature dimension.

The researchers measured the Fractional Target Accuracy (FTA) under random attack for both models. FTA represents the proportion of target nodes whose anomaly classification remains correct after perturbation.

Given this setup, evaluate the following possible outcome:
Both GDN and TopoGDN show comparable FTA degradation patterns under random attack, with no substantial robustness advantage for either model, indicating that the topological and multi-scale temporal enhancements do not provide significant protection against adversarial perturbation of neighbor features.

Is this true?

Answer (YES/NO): NO